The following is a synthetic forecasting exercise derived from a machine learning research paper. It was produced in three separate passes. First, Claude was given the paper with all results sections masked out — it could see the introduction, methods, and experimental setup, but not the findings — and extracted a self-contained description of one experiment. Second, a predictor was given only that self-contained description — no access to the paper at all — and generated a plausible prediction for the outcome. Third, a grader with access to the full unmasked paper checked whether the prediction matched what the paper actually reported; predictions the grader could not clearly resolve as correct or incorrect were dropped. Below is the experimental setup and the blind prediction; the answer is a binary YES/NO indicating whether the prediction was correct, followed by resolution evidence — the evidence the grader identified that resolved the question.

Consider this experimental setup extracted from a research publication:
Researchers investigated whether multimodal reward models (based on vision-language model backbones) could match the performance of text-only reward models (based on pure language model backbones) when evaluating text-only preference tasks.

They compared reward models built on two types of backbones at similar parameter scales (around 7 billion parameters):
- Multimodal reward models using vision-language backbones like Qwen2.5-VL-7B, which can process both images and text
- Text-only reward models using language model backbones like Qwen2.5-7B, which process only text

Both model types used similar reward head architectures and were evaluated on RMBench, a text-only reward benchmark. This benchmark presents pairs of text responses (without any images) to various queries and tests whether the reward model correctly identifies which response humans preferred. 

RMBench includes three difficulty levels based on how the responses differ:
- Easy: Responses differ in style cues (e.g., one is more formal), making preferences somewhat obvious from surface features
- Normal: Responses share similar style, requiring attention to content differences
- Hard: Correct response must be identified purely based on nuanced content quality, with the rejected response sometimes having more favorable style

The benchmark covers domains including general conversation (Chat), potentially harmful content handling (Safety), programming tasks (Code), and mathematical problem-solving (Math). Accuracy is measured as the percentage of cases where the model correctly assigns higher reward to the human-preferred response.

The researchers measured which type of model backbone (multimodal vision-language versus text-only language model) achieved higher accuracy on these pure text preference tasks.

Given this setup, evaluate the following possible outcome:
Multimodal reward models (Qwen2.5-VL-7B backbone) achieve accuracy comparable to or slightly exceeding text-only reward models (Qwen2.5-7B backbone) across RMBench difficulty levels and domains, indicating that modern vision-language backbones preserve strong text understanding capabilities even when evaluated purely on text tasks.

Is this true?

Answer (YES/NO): NO